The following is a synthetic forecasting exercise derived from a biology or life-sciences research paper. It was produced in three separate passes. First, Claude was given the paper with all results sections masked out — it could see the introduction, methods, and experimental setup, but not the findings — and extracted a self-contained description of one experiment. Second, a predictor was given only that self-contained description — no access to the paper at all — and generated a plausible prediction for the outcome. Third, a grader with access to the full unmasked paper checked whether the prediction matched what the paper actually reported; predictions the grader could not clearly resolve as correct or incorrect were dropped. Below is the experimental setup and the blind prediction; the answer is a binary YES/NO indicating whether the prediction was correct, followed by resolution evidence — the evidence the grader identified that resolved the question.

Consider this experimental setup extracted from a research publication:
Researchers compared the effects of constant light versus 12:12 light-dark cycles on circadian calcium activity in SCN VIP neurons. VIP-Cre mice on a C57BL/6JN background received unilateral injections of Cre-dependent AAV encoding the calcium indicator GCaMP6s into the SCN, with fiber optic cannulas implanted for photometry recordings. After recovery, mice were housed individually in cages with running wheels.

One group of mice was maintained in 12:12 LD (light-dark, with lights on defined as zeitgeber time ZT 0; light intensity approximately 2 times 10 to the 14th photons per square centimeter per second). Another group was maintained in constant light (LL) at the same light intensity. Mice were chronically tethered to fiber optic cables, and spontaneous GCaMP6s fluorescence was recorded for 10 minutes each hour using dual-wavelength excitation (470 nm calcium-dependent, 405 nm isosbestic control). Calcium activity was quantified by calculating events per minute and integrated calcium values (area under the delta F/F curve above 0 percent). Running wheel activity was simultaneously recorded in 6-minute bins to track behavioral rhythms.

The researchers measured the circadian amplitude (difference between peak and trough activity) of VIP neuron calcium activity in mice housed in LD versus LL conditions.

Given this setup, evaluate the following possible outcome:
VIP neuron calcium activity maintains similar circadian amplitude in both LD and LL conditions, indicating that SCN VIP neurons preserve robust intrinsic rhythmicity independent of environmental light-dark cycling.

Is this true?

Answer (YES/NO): NO